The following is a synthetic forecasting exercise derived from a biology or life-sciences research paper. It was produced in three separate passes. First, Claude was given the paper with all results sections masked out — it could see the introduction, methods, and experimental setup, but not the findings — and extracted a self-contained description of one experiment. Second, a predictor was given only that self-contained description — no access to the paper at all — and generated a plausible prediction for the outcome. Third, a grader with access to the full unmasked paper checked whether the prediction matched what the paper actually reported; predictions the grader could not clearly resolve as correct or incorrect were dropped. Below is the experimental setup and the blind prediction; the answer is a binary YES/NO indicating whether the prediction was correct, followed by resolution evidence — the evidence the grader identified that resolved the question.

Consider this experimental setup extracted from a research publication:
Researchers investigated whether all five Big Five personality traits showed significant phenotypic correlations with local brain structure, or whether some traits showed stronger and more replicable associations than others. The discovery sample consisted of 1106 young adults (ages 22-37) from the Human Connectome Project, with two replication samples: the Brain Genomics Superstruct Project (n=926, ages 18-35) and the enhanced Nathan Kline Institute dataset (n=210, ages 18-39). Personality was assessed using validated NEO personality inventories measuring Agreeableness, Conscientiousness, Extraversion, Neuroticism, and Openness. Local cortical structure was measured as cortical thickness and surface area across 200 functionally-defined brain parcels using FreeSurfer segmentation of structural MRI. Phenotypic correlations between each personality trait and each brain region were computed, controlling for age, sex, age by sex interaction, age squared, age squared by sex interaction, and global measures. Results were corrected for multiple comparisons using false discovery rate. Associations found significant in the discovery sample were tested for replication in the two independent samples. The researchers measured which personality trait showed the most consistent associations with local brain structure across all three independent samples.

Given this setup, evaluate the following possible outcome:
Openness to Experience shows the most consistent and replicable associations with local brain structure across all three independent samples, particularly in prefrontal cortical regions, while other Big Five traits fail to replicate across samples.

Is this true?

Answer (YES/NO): NO